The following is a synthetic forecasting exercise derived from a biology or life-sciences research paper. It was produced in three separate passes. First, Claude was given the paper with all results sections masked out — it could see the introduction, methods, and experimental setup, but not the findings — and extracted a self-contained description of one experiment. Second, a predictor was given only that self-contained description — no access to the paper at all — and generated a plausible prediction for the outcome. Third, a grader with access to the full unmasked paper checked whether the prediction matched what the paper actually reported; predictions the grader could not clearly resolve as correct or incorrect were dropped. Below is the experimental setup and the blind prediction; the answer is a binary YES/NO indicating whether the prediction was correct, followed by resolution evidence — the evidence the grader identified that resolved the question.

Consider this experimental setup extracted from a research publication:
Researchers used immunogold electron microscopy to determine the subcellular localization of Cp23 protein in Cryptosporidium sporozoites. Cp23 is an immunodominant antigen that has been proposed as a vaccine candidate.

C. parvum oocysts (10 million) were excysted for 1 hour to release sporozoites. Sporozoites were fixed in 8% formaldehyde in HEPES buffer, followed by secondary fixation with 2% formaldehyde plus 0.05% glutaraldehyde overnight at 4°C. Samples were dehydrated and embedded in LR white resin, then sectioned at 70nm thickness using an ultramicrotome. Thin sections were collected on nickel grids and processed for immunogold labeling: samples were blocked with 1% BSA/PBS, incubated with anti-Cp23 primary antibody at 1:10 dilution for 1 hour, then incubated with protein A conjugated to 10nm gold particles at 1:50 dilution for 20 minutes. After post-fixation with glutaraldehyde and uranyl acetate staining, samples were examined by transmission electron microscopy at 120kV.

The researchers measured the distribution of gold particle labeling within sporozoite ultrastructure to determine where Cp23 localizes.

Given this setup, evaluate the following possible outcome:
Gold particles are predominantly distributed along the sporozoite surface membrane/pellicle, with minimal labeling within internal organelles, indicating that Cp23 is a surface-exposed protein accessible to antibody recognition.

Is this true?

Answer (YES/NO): NO